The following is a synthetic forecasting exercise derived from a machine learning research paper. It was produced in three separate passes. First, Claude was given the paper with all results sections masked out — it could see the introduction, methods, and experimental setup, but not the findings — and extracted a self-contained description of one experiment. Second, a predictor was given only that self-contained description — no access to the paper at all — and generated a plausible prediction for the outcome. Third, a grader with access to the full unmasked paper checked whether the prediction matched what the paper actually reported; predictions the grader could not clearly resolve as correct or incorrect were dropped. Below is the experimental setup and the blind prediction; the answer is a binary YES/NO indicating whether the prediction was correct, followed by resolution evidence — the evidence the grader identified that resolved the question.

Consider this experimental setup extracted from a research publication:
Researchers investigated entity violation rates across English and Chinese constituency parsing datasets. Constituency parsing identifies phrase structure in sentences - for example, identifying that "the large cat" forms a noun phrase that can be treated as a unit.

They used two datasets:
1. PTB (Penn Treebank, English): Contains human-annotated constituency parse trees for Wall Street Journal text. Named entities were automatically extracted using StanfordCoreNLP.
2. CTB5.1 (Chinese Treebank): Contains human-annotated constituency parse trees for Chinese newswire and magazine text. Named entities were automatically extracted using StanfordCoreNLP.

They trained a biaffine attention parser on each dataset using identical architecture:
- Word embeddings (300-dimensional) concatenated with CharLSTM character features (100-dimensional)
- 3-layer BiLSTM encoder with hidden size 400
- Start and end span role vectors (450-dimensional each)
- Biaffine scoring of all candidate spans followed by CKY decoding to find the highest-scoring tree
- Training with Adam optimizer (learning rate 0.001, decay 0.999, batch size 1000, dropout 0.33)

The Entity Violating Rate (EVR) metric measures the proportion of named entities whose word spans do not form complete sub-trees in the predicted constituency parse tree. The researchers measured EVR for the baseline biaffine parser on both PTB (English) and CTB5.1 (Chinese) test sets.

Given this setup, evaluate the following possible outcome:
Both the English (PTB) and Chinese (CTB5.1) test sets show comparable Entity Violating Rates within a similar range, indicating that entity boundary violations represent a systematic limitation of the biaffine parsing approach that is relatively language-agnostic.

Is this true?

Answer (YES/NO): YES